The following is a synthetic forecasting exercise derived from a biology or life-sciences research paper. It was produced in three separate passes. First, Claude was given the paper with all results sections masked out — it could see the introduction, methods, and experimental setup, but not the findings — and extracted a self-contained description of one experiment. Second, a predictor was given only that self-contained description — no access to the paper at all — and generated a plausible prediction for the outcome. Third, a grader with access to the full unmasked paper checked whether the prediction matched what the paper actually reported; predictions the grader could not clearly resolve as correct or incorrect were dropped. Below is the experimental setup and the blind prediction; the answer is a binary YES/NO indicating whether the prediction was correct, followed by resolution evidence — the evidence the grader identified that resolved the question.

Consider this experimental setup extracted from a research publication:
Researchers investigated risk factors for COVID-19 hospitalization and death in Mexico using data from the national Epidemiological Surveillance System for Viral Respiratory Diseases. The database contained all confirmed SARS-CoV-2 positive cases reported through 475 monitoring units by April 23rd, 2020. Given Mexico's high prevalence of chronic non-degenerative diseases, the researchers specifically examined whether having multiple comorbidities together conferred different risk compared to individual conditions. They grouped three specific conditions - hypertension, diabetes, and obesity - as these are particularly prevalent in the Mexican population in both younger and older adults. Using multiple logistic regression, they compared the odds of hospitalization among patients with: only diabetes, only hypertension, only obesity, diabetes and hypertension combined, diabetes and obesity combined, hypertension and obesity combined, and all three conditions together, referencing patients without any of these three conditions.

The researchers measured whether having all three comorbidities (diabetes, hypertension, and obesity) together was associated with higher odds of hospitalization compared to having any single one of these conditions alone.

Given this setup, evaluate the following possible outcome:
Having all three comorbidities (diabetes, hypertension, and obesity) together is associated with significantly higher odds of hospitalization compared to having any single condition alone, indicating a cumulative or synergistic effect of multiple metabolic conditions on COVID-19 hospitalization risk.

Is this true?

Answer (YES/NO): NO